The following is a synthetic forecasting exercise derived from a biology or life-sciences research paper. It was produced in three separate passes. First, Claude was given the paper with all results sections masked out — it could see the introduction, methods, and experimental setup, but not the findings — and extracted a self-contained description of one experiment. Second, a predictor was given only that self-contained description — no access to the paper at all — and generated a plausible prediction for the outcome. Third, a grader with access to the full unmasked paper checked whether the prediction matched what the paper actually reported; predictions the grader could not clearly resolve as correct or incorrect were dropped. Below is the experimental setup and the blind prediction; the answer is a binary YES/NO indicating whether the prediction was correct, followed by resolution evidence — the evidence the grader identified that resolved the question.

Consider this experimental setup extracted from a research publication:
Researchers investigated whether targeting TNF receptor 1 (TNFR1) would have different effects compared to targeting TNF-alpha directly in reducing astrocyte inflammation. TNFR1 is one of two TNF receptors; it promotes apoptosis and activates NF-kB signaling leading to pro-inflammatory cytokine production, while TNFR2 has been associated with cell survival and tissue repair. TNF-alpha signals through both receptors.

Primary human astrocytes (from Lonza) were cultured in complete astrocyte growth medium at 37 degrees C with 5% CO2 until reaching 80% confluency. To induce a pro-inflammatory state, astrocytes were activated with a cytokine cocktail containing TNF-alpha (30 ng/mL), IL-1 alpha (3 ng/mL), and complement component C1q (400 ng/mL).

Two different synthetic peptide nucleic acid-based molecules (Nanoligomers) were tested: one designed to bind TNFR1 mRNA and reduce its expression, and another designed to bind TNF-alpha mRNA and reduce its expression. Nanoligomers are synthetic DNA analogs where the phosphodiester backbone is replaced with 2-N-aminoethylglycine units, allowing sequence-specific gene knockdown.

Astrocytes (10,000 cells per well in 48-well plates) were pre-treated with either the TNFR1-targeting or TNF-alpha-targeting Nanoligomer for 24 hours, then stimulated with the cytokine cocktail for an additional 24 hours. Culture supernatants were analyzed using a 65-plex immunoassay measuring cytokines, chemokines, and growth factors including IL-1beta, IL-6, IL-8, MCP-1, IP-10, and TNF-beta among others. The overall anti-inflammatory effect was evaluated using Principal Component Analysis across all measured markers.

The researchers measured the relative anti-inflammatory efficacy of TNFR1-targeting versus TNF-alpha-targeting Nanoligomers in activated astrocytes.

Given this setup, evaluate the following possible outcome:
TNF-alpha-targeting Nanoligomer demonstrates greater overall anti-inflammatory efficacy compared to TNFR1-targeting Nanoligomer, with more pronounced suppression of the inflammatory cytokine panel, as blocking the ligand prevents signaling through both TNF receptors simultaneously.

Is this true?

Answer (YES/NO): NO